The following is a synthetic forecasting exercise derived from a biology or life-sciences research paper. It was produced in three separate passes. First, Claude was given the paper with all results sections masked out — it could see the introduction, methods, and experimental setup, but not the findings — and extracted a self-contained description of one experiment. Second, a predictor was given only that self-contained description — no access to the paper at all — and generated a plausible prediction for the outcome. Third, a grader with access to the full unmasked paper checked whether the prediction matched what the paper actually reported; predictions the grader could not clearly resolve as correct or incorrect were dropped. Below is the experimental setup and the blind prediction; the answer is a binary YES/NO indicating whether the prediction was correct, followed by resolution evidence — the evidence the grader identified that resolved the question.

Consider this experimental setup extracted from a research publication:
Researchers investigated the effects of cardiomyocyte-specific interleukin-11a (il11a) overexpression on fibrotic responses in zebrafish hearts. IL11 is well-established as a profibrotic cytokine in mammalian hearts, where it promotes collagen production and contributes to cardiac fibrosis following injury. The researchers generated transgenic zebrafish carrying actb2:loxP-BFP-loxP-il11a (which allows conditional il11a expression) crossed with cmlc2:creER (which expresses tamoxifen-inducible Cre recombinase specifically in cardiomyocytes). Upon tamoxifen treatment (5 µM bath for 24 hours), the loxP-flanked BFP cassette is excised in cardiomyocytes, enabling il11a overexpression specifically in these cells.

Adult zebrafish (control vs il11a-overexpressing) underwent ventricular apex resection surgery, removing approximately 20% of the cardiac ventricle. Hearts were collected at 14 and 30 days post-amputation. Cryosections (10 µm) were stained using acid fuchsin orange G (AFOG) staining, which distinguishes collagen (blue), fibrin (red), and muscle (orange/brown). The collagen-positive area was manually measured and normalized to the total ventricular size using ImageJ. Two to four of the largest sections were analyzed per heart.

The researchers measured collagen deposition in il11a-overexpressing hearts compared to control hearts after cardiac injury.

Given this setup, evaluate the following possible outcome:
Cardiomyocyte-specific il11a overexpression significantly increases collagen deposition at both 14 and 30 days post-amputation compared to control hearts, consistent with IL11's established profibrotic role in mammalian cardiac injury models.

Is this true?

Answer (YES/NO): NO